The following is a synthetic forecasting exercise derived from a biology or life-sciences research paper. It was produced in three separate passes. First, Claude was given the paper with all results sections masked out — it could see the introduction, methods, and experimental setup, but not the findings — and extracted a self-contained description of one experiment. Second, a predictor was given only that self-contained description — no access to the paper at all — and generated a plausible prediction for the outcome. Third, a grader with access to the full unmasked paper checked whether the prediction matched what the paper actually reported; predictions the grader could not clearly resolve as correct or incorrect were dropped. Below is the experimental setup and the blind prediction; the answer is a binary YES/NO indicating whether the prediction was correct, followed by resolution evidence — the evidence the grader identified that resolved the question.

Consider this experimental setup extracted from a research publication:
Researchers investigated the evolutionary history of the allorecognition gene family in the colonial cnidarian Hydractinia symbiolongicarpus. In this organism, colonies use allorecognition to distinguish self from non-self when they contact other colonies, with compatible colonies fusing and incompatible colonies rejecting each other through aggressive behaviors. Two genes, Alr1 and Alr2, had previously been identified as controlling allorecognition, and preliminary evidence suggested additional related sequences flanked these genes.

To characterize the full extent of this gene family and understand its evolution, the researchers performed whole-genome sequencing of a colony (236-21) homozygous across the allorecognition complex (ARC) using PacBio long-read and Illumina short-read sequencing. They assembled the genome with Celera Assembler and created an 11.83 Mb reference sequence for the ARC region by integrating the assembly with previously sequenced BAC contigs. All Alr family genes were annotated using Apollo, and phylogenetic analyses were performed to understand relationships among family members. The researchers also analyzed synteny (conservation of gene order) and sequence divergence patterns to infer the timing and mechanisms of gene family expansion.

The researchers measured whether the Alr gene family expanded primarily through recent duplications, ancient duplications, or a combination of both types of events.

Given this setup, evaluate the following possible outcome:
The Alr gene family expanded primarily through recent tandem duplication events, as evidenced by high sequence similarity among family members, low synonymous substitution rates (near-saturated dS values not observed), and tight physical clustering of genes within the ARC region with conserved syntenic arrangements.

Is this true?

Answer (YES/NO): NO